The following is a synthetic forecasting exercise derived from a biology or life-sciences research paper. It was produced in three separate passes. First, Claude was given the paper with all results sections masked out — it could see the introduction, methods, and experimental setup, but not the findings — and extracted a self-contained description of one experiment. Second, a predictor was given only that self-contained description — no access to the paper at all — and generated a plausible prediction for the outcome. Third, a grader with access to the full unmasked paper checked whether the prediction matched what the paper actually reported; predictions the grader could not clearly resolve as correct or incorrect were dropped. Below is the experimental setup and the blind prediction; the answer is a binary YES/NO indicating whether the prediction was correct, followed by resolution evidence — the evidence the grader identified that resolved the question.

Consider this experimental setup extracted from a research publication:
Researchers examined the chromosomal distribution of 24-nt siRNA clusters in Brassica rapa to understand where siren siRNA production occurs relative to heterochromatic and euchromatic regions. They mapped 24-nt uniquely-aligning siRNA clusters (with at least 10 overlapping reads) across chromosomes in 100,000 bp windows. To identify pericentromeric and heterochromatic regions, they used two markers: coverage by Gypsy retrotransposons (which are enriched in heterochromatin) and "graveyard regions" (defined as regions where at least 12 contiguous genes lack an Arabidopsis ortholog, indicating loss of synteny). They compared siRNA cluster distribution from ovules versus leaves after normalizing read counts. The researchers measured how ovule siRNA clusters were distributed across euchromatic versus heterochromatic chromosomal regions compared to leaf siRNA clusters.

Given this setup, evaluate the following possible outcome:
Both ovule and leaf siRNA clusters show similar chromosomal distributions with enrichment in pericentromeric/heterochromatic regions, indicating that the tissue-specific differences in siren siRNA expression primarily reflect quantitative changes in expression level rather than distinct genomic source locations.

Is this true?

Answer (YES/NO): NO